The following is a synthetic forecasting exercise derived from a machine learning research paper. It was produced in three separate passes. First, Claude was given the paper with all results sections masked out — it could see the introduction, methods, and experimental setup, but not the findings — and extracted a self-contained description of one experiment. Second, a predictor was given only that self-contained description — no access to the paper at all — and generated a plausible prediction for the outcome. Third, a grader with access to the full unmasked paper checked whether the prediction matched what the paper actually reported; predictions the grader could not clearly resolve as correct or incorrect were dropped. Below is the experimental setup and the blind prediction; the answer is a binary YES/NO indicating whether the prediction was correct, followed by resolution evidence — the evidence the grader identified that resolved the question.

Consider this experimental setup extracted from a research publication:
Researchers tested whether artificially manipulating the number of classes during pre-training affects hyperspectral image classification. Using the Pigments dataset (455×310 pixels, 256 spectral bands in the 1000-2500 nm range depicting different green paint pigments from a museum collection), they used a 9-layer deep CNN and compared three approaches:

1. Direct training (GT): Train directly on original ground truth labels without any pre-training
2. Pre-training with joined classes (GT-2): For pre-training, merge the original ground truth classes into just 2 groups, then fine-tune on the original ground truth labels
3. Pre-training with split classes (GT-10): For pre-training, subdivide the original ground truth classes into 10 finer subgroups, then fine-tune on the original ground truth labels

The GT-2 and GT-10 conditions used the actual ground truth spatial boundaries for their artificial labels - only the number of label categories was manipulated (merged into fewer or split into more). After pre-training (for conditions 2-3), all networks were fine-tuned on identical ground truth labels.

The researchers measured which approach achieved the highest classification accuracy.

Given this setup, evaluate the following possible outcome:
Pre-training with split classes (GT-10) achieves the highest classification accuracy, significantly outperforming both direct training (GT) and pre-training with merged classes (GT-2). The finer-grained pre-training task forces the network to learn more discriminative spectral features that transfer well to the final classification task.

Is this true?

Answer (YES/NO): YES